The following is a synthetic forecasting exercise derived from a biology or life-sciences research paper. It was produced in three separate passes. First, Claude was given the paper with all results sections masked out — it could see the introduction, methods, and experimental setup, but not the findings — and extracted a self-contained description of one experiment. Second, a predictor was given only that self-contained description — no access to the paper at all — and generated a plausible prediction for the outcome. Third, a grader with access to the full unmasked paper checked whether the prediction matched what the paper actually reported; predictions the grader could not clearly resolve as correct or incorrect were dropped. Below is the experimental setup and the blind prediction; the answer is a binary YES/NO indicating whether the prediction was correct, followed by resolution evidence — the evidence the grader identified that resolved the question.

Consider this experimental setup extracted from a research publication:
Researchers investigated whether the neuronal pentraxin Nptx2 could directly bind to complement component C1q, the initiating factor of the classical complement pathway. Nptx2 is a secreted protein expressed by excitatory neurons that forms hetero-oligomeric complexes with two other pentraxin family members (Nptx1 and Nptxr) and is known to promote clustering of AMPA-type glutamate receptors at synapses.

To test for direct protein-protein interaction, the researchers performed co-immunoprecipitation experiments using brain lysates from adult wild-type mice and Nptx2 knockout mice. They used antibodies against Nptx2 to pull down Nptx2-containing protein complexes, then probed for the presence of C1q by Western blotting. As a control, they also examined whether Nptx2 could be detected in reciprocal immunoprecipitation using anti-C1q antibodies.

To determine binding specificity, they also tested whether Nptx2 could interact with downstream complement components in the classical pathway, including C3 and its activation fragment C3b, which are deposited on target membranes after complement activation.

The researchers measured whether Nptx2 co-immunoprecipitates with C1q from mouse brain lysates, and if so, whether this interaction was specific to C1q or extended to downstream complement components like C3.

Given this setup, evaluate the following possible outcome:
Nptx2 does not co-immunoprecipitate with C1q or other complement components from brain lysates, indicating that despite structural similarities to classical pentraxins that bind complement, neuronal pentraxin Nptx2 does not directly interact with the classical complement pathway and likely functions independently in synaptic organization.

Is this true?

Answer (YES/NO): NO